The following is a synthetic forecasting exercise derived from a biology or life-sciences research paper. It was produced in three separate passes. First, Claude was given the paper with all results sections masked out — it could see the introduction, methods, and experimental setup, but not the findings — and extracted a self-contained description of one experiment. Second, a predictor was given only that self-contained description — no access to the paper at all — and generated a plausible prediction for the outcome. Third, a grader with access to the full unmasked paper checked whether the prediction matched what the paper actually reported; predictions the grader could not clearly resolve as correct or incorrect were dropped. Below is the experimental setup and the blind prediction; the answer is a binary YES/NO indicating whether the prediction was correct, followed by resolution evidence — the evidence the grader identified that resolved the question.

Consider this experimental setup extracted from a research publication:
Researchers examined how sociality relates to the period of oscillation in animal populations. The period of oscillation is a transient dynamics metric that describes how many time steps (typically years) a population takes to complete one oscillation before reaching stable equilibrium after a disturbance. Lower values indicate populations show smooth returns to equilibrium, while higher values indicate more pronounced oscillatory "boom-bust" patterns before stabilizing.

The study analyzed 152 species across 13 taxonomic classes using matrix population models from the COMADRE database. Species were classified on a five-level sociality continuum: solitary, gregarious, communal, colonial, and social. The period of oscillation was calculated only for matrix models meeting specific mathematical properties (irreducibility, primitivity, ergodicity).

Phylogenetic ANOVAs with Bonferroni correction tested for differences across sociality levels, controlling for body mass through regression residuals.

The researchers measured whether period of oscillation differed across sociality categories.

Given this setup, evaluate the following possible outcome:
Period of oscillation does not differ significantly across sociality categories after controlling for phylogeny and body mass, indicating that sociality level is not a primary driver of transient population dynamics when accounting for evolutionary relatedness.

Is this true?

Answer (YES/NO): NO